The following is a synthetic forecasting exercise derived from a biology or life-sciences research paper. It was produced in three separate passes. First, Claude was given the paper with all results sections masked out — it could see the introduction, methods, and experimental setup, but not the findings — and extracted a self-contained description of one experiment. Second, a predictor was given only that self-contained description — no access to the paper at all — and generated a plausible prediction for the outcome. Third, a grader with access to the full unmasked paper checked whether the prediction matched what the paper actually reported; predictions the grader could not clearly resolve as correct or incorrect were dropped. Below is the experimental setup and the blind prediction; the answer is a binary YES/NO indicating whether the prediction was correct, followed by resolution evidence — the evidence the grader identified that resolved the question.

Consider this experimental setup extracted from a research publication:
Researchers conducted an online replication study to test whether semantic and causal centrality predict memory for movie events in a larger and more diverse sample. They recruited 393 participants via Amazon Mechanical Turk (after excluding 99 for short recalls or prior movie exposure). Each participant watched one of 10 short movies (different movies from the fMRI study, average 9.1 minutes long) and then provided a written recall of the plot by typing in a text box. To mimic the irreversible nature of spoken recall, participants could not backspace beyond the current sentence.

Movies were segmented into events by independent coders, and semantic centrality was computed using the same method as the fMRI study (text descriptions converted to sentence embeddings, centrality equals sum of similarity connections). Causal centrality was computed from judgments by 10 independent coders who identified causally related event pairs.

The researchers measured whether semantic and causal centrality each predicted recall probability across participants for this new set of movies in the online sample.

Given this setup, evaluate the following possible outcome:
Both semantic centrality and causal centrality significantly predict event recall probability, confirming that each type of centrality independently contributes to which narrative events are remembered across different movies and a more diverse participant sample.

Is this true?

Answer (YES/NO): YES